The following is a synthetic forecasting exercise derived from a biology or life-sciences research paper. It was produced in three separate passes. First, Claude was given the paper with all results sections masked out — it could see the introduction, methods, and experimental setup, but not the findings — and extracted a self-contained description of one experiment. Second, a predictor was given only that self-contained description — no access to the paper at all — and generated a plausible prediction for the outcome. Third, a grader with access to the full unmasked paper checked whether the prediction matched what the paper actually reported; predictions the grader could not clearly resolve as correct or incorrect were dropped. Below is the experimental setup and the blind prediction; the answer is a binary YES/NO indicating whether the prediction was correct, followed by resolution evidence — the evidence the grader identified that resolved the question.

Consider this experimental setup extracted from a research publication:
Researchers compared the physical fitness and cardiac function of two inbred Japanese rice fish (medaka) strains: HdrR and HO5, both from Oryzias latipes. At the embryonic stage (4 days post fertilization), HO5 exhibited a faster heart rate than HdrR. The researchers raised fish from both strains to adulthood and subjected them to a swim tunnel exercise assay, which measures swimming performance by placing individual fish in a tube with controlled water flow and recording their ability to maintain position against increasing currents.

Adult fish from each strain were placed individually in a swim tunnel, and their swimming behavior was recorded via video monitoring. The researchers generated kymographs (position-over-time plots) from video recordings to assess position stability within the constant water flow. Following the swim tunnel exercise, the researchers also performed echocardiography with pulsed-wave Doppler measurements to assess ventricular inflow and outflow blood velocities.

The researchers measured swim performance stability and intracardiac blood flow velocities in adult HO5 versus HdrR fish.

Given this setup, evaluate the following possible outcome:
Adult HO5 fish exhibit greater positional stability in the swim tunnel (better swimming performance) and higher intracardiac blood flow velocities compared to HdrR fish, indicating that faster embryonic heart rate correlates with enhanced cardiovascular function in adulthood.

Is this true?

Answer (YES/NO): NO